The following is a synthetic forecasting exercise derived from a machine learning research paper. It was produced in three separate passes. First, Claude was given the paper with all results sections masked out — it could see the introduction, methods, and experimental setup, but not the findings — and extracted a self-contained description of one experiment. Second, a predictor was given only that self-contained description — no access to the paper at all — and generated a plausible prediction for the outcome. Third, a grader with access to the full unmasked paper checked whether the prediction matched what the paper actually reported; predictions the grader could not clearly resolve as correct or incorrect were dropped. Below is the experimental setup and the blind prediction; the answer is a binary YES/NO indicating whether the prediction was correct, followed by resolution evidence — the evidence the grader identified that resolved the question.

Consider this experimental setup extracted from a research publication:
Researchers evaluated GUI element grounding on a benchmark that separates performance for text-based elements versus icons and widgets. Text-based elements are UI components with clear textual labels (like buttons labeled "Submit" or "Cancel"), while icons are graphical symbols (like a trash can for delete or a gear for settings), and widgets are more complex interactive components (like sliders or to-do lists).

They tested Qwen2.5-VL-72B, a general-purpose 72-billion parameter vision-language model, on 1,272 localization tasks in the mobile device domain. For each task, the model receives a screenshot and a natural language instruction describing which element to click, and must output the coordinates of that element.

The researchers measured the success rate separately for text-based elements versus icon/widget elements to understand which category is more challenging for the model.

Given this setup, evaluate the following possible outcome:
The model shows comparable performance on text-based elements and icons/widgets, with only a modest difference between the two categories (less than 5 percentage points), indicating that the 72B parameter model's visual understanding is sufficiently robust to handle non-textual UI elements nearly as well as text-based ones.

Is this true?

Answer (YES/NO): NO